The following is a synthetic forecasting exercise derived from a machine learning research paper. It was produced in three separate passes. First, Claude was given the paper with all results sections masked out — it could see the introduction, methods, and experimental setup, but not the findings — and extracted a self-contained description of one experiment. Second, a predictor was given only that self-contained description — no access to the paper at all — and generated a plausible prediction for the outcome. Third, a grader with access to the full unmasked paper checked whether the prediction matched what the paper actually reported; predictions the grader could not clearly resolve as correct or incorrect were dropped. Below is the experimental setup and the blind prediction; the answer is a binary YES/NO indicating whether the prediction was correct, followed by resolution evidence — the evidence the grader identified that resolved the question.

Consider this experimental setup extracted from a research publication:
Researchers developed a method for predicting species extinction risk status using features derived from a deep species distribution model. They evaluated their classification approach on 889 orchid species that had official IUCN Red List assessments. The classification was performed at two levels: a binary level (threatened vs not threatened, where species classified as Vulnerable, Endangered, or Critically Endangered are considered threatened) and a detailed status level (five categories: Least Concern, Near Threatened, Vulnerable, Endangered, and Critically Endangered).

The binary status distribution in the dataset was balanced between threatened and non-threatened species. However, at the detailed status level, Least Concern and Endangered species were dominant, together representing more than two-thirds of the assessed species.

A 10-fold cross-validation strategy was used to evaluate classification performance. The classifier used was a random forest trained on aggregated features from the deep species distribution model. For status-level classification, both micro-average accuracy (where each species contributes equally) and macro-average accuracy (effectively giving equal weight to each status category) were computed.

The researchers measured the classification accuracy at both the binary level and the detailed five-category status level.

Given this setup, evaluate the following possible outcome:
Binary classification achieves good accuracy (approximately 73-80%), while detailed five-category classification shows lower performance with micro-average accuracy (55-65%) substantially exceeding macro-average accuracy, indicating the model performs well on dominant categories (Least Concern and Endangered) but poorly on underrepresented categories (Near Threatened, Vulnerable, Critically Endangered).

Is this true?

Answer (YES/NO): YES